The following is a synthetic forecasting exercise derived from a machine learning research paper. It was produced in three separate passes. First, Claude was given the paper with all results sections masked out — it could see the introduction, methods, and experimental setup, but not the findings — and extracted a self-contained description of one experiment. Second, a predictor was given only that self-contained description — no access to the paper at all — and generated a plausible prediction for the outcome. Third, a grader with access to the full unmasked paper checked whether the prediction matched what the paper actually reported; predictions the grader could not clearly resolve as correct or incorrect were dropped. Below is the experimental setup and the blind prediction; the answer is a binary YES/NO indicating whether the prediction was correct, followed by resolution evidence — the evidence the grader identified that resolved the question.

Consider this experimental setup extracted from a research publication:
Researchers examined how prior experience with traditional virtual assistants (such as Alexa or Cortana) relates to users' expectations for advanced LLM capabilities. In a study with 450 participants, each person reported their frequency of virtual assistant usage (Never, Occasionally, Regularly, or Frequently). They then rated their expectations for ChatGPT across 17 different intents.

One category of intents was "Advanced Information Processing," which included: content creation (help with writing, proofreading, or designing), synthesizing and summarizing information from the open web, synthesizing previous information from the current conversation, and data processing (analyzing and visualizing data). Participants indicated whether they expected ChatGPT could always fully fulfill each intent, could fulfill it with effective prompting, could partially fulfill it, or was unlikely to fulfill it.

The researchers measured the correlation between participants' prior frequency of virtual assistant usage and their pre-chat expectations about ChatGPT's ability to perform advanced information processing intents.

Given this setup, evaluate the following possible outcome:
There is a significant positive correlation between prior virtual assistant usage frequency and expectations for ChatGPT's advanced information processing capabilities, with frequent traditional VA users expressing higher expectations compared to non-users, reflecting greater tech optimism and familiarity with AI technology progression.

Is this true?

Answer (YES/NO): NO